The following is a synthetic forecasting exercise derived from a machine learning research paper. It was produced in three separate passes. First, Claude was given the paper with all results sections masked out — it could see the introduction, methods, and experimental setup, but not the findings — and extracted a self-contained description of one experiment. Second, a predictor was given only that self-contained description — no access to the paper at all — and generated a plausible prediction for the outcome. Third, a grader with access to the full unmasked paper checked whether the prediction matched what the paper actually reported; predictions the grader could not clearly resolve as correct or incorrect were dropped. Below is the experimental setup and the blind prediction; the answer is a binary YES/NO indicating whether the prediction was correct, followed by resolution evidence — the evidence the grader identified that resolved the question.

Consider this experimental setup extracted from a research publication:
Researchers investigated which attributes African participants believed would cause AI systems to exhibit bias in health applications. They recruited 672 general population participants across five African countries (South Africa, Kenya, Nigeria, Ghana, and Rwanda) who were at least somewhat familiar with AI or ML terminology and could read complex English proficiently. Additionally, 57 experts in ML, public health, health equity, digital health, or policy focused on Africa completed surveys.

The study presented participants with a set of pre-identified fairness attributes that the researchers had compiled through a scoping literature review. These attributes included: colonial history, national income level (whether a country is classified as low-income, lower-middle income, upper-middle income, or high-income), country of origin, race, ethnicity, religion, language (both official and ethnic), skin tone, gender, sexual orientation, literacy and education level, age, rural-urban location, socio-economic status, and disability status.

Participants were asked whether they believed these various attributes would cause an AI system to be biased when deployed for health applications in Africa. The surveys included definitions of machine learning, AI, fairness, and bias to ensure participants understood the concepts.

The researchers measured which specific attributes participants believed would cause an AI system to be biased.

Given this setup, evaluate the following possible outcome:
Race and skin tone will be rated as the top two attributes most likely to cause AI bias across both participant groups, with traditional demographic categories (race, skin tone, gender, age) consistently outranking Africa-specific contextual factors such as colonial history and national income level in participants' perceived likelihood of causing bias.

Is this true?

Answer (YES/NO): NO